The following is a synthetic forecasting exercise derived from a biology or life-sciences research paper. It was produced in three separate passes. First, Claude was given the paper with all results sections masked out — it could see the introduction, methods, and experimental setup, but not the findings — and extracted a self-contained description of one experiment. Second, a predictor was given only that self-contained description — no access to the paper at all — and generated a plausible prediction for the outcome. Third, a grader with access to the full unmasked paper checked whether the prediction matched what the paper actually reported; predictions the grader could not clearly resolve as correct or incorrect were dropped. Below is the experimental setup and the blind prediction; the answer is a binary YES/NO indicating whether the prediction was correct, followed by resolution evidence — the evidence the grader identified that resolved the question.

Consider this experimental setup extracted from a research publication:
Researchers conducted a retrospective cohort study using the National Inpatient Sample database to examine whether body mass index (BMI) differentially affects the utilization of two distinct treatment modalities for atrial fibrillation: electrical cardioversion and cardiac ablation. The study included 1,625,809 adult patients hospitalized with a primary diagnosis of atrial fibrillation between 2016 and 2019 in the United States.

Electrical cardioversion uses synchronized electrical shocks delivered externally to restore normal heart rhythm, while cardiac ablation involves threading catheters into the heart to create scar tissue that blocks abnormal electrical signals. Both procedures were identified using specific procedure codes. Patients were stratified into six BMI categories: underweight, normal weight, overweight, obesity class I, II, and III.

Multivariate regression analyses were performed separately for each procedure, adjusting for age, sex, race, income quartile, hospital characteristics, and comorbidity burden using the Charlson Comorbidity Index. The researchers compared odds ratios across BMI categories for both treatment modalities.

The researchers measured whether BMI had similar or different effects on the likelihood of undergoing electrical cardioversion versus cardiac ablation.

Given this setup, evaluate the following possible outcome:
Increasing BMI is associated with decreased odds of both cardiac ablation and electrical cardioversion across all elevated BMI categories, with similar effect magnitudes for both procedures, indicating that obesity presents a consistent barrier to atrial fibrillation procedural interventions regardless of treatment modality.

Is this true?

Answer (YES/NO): NO